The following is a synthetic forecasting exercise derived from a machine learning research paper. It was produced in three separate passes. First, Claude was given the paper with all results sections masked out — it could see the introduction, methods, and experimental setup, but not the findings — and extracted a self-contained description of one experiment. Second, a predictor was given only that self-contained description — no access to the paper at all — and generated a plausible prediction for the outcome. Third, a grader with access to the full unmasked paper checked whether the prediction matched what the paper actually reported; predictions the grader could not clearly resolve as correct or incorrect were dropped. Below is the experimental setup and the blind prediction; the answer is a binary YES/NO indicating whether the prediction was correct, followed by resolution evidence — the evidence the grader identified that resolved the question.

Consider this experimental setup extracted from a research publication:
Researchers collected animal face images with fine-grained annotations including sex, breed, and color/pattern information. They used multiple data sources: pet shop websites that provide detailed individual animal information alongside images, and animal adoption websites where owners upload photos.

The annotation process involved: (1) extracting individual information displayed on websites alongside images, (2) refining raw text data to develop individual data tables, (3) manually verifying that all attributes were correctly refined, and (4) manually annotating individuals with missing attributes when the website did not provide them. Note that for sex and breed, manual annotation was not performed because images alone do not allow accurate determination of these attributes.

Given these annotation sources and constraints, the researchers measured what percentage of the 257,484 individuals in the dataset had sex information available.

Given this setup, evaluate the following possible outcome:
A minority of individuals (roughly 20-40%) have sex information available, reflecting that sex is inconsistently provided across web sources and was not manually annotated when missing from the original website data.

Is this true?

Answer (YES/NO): NO